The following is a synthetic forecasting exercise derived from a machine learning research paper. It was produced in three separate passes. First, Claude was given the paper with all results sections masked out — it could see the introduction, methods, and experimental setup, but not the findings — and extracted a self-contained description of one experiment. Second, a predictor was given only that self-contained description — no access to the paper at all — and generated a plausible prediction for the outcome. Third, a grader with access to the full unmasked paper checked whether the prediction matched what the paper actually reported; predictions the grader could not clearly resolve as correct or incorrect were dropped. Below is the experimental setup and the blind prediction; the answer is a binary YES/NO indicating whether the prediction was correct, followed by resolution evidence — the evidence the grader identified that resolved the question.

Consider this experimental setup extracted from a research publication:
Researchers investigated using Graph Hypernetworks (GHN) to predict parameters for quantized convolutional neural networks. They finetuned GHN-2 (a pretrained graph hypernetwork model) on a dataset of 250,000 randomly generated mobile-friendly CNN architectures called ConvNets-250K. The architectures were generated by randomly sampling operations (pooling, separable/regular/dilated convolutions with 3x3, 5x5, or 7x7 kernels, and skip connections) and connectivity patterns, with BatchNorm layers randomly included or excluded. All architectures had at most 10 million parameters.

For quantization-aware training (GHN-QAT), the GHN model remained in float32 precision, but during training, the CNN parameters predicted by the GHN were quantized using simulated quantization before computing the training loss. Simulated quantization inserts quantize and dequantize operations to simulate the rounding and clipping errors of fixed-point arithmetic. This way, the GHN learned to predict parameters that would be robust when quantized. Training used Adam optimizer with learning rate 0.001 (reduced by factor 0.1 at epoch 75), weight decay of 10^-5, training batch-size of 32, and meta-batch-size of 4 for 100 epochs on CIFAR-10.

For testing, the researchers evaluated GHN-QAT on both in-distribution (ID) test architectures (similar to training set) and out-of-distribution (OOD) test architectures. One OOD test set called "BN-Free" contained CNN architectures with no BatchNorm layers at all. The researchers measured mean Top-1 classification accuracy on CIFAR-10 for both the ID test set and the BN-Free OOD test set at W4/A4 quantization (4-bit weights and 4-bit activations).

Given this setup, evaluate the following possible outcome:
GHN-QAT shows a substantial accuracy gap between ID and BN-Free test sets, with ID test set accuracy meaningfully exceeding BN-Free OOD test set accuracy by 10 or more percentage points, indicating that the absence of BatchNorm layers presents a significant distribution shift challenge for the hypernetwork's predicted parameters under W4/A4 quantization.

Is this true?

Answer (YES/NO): YES